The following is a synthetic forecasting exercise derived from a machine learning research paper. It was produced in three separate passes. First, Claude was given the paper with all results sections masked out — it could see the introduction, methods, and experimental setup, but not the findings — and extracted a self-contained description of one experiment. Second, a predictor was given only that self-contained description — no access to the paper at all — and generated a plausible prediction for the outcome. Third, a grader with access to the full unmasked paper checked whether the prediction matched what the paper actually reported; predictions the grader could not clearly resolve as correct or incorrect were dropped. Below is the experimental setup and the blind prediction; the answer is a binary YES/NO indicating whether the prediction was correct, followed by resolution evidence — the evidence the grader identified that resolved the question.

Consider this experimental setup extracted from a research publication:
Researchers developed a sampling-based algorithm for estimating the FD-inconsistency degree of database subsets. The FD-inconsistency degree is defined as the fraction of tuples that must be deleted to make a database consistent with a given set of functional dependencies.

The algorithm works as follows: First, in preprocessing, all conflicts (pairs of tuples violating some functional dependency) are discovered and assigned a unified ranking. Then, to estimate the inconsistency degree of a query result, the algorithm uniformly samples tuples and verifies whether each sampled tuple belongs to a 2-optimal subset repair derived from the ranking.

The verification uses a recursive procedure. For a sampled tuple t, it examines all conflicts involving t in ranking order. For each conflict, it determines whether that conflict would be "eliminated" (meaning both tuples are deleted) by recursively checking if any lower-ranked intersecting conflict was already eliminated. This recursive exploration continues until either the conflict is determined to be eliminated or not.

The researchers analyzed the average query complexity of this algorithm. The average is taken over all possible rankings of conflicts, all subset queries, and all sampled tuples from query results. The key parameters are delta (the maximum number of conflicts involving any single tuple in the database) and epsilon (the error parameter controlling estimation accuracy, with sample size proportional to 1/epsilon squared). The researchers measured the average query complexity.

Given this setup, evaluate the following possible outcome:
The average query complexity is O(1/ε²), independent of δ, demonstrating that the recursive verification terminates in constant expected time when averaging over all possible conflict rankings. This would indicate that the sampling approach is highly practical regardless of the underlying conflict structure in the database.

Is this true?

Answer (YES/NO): NO